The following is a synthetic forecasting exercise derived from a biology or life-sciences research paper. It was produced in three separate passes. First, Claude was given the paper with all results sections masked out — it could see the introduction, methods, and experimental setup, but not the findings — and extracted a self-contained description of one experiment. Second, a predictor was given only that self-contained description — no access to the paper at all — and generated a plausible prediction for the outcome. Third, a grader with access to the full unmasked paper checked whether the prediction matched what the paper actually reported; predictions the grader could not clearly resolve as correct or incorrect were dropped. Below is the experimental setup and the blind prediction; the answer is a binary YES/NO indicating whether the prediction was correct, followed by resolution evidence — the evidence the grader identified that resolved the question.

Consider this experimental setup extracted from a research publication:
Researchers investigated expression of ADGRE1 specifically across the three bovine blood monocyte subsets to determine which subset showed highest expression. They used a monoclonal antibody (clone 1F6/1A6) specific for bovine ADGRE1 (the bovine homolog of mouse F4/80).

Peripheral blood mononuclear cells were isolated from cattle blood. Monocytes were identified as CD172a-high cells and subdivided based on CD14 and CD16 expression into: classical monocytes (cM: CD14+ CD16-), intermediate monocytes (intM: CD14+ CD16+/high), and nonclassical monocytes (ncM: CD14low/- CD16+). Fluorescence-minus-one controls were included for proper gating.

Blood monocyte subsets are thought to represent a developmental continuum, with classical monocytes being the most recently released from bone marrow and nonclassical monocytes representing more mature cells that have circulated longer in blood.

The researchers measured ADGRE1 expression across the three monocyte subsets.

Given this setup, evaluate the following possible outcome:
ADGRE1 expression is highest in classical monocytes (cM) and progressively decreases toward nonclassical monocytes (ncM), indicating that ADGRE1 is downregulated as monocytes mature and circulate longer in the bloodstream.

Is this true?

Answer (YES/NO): NO